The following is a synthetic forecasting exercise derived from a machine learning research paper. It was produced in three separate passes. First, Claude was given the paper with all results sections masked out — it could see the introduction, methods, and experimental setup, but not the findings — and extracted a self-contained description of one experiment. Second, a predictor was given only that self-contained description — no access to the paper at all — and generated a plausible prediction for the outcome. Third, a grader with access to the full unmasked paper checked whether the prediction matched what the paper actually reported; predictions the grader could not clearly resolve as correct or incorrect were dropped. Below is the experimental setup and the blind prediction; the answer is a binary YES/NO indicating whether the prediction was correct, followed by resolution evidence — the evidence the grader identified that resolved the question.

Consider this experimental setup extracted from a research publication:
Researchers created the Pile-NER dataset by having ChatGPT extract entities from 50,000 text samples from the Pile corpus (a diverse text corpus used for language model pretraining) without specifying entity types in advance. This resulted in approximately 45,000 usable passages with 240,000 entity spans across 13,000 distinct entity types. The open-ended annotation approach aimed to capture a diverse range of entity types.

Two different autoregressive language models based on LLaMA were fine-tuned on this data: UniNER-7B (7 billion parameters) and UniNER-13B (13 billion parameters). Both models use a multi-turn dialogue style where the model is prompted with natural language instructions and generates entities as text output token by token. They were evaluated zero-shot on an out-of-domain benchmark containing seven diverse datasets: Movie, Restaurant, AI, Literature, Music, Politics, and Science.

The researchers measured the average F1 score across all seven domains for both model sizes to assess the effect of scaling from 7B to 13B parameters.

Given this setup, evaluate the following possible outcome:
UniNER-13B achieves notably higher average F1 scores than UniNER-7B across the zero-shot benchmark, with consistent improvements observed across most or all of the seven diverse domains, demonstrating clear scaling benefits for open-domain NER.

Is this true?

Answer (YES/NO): NO